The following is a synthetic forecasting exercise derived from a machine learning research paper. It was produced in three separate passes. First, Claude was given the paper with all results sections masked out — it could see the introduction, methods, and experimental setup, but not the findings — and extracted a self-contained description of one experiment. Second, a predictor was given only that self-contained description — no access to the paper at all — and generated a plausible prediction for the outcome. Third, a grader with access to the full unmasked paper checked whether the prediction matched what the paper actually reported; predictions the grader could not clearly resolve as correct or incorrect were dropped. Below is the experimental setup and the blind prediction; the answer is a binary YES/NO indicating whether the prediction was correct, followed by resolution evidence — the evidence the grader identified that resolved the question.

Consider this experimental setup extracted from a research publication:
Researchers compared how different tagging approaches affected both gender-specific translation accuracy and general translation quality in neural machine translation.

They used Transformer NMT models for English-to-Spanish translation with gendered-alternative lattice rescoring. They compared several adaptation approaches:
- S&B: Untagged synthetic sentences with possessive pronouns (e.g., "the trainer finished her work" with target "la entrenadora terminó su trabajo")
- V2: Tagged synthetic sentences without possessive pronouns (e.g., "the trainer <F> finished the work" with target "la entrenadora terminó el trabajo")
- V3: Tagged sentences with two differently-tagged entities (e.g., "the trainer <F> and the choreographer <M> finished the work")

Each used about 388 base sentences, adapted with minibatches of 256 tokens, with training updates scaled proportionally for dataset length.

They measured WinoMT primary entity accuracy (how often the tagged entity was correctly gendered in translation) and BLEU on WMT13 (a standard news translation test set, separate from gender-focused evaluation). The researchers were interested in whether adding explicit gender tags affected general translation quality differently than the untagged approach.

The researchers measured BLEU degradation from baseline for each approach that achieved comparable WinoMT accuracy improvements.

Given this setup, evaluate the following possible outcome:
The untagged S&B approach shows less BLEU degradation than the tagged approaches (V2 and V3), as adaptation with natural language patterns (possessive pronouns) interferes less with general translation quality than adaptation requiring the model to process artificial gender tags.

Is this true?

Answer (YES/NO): YES